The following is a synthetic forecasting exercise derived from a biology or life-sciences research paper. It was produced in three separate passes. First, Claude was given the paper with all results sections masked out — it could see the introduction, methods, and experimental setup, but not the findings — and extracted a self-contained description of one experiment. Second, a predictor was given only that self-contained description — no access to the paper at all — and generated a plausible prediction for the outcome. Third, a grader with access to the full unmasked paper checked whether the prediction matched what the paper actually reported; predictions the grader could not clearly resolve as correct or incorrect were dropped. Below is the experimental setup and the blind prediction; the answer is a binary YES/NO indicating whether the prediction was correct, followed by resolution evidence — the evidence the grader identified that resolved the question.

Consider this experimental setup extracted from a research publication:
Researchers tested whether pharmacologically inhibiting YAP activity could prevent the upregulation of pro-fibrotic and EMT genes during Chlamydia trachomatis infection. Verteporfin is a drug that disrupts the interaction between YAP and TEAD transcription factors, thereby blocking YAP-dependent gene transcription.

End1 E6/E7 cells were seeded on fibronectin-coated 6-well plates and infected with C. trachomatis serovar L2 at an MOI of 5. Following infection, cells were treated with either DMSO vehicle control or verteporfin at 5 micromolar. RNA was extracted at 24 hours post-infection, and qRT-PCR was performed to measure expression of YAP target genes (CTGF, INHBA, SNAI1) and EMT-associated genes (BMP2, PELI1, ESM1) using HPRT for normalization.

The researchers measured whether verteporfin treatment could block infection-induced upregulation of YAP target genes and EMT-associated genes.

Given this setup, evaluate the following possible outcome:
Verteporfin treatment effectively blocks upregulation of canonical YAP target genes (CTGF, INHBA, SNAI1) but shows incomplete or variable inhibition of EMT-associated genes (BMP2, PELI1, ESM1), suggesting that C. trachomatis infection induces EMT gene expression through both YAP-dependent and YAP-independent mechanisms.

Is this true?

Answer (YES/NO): NO